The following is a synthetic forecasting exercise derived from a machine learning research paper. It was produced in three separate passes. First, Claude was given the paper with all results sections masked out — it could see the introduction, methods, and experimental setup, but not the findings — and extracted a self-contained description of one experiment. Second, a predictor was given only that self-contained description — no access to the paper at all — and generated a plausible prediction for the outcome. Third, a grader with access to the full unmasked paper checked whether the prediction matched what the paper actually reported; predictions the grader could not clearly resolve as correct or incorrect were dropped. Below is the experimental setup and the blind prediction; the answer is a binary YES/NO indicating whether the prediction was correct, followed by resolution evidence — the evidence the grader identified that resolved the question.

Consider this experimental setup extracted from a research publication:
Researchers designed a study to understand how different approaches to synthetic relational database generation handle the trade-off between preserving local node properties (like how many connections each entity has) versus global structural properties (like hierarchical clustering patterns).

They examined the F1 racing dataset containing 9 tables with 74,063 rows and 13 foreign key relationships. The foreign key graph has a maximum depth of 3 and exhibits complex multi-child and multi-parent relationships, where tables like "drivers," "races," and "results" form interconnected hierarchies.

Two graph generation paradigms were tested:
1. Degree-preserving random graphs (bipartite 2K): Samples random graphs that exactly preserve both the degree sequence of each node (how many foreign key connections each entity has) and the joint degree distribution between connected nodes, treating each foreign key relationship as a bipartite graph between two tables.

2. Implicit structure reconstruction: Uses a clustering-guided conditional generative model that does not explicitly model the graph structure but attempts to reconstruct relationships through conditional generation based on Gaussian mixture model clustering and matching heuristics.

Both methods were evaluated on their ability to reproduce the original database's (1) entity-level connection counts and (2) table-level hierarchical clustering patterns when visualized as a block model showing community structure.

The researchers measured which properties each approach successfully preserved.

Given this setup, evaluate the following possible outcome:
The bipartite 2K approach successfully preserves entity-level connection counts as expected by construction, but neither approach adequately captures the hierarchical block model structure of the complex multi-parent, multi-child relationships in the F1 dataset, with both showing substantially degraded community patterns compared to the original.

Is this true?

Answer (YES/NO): NO